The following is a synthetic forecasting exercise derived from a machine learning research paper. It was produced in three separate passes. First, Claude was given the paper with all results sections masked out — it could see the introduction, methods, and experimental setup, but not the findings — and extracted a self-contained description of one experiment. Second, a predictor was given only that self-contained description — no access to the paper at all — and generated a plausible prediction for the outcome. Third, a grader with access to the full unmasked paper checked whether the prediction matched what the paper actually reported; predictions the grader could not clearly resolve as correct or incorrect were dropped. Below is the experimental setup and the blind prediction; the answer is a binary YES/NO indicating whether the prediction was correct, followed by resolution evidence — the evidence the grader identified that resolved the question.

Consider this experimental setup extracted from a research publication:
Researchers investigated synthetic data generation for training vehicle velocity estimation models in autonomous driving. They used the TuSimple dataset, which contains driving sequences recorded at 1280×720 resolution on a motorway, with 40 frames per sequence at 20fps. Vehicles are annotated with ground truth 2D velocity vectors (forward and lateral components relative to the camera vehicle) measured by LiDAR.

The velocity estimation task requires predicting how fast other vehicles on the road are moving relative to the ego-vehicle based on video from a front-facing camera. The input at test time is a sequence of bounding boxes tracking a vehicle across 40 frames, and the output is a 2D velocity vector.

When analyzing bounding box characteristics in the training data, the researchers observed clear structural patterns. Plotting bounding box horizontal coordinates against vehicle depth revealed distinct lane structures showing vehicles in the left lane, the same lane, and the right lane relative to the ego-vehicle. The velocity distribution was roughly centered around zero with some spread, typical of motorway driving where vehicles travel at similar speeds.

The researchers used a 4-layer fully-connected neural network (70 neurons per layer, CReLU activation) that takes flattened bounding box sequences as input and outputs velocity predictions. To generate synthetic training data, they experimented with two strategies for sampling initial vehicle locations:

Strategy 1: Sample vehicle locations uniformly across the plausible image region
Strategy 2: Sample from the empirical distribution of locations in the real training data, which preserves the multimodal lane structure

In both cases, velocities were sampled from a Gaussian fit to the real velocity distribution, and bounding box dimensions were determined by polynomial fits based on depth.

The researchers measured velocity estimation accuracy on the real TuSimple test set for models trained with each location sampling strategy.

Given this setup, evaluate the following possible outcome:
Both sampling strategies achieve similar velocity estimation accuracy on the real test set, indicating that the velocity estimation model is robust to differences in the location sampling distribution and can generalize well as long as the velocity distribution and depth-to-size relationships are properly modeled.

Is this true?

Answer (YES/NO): NO